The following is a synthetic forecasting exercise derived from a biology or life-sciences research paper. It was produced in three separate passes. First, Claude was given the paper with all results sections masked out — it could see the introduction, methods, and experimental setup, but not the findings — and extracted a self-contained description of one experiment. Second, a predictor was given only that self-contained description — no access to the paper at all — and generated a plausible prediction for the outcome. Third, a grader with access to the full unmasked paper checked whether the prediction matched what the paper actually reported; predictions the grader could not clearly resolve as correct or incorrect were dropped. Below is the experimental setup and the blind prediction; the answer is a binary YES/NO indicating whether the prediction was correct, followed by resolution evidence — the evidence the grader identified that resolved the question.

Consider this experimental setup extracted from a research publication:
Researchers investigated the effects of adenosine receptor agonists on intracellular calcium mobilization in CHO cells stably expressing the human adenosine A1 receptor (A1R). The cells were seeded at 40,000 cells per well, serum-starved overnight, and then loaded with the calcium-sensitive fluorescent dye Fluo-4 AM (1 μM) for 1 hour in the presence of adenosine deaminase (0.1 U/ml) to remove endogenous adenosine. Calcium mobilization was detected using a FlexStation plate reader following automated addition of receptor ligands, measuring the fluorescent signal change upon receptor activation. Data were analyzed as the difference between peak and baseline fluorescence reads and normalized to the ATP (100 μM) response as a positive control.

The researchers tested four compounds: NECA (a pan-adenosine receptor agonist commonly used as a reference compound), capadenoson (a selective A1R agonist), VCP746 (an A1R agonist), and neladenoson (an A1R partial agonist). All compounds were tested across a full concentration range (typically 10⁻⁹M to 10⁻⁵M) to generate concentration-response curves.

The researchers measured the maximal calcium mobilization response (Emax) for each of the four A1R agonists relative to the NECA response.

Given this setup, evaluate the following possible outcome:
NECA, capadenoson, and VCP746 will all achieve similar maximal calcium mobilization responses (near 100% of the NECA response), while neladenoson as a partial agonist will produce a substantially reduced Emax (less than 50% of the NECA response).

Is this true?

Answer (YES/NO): NO